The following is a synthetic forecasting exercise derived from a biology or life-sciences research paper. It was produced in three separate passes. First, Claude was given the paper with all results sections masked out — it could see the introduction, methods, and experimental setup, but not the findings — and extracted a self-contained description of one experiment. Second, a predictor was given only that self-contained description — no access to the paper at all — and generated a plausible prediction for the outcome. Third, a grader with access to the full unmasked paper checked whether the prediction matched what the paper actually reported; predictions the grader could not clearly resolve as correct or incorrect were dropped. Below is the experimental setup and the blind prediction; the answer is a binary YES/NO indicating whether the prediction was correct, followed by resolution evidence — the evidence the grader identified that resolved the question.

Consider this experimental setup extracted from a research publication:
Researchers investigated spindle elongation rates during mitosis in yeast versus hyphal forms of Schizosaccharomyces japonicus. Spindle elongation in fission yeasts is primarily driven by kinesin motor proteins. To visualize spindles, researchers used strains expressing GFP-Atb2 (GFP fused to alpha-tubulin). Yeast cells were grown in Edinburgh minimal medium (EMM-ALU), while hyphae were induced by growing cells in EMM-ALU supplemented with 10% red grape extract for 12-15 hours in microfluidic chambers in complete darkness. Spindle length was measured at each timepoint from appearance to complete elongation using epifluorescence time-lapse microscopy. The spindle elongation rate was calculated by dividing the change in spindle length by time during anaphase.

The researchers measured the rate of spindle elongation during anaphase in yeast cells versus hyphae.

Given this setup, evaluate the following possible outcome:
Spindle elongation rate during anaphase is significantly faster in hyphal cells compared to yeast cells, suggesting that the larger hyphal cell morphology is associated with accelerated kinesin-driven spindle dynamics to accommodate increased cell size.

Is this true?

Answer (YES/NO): YES